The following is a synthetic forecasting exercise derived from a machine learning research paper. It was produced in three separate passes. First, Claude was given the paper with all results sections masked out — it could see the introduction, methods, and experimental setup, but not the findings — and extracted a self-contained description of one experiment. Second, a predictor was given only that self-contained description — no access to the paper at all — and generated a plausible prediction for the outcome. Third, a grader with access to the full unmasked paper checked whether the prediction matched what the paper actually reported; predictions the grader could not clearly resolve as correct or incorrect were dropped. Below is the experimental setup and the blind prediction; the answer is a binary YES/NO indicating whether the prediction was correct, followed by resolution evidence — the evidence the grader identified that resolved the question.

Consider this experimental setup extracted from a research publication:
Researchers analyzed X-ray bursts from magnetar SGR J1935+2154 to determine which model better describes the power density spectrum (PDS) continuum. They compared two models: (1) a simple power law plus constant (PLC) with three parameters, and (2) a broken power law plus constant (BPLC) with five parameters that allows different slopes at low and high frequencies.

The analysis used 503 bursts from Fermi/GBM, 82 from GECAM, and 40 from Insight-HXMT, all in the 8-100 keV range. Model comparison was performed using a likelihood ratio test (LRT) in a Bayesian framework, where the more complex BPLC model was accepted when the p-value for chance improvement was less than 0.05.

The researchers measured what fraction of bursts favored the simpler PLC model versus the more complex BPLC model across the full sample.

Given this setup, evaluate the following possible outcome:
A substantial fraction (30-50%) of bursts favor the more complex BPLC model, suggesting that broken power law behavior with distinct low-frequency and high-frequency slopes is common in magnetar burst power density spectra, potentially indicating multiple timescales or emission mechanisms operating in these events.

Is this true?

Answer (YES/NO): NO